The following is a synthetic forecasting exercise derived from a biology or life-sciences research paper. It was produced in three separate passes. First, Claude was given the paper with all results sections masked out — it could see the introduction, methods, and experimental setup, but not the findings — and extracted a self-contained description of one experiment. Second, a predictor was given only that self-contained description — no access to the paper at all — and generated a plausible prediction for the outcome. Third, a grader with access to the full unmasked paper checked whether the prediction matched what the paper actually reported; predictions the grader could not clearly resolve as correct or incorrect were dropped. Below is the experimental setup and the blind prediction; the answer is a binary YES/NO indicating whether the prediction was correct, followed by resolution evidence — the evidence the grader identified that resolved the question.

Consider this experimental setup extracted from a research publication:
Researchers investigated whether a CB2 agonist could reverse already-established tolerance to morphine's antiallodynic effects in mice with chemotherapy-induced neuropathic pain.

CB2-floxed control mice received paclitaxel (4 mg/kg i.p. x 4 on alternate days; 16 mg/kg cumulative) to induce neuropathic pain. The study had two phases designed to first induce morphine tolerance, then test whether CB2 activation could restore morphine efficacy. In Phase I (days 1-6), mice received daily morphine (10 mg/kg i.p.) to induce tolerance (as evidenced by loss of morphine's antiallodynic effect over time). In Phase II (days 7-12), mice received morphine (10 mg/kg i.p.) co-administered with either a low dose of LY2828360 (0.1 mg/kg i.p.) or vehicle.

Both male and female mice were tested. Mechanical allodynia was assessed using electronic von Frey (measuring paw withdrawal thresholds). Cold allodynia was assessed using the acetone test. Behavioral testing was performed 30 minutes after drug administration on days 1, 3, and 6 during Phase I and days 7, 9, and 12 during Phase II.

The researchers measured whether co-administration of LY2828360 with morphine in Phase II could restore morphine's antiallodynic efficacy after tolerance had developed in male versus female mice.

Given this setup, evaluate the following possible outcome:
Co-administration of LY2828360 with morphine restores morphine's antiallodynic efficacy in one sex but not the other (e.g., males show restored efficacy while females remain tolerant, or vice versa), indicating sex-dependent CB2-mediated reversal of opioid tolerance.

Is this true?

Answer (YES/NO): YES